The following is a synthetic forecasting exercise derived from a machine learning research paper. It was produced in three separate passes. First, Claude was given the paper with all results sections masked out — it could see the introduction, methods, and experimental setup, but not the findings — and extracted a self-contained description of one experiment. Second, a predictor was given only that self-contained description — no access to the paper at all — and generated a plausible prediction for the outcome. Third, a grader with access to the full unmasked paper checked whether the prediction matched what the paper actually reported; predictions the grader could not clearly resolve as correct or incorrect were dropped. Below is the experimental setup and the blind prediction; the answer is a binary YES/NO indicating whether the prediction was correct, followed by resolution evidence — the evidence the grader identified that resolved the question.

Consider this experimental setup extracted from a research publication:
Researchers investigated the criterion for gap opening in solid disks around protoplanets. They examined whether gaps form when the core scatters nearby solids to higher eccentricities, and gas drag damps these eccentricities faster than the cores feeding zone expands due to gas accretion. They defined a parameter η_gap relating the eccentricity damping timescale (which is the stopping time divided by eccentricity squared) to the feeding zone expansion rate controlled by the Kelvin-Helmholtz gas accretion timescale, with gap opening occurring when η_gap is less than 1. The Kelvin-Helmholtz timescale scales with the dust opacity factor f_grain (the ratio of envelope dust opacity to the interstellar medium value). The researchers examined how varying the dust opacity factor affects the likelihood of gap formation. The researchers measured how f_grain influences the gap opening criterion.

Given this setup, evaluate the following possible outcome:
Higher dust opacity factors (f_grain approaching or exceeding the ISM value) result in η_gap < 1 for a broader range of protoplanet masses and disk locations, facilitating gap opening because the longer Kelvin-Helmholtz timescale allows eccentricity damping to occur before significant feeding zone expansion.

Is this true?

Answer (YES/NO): YES